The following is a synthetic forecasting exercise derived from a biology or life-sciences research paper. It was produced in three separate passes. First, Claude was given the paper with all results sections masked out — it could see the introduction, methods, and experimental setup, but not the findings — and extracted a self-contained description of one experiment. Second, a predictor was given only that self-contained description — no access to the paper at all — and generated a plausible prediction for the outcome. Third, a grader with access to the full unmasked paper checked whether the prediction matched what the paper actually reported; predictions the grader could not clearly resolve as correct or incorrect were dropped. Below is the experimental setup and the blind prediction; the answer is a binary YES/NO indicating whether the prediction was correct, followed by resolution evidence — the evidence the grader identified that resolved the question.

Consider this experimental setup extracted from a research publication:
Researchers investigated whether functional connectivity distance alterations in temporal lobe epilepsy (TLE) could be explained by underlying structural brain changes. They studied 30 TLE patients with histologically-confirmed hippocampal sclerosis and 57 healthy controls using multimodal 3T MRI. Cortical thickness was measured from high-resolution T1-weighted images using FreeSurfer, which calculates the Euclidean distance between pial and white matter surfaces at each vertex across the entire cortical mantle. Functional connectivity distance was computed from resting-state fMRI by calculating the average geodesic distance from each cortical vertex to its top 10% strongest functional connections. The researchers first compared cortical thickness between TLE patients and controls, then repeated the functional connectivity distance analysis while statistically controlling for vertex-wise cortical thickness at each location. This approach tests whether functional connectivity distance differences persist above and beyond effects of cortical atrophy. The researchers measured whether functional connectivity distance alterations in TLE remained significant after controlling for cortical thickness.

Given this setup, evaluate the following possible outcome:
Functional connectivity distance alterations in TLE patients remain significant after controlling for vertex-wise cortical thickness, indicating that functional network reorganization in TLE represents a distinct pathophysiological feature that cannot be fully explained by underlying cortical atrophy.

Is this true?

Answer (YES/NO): YES